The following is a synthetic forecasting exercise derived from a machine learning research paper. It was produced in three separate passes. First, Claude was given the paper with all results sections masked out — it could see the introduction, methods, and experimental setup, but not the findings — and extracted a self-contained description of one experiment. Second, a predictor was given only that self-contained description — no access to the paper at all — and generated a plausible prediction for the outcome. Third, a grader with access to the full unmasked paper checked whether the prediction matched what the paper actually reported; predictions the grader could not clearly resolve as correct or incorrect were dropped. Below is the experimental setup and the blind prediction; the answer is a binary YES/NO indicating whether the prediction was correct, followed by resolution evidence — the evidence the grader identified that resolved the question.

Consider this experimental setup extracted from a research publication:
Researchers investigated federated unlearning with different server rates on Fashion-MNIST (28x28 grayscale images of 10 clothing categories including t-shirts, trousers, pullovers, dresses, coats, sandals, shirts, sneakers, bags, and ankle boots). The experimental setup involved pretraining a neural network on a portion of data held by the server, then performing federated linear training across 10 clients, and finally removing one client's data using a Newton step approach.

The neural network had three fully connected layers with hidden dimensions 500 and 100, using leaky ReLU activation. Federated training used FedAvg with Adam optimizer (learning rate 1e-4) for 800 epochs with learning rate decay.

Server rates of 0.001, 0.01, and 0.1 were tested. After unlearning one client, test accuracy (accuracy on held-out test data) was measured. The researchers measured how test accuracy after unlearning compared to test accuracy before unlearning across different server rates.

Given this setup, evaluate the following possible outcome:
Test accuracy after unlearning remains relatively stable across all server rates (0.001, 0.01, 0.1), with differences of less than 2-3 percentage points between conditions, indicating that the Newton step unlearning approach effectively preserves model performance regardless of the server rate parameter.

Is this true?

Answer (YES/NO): YES